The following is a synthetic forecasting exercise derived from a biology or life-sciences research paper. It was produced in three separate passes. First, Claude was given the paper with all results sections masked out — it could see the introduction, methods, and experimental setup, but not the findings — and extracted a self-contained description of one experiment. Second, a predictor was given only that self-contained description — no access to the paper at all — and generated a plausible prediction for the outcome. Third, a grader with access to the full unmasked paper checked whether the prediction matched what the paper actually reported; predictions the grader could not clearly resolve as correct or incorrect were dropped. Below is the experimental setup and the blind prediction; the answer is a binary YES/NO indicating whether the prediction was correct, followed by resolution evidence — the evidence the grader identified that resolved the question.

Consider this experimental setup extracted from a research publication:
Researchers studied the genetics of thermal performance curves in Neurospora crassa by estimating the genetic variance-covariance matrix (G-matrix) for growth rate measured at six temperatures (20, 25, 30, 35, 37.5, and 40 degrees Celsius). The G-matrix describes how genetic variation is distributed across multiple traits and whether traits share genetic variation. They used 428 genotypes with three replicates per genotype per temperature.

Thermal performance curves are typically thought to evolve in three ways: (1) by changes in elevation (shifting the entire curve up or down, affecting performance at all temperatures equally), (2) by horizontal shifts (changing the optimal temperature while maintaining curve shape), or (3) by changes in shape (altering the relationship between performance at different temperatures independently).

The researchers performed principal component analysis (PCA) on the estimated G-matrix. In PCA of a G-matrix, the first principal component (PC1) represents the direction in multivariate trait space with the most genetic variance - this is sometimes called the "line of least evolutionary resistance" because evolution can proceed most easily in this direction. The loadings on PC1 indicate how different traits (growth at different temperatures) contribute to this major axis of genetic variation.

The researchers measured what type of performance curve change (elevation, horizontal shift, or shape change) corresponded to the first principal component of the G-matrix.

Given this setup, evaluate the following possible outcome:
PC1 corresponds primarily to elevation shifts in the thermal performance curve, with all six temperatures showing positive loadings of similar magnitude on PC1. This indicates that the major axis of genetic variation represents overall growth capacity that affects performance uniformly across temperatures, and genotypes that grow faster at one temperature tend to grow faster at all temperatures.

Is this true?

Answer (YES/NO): YES